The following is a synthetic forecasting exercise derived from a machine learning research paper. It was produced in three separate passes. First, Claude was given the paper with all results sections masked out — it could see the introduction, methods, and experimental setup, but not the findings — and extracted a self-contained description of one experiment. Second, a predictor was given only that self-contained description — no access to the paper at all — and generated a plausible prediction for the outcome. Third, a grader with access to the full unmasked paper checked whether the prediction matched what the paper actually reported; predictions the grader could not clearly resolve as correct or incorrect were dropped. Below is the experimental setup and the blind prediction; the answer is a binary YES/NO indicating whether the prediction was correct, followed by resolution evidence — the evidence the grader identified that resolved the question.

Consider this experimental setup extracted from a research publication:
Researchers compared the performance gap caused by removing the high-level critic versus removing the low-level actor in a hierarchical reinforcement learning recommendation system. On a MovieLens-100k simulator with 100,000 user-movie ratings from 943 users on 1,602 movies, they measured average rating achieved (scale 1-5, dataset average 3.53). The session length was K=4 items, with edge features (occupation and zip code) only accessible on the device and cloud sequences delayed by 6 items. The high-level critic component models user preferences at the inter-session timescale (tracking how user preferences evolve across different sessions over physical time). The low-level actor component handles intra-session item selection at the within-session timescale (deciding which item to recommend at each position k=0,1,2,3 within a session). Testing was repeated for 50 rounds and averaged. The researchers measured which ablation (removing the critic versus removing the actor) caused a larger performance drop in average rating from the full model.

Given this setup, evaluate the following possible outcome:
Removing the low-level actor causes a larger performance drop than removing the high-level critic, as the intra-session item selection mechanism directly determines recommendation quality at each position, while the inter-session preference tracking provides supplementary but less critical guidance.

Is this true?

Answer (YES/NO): NO